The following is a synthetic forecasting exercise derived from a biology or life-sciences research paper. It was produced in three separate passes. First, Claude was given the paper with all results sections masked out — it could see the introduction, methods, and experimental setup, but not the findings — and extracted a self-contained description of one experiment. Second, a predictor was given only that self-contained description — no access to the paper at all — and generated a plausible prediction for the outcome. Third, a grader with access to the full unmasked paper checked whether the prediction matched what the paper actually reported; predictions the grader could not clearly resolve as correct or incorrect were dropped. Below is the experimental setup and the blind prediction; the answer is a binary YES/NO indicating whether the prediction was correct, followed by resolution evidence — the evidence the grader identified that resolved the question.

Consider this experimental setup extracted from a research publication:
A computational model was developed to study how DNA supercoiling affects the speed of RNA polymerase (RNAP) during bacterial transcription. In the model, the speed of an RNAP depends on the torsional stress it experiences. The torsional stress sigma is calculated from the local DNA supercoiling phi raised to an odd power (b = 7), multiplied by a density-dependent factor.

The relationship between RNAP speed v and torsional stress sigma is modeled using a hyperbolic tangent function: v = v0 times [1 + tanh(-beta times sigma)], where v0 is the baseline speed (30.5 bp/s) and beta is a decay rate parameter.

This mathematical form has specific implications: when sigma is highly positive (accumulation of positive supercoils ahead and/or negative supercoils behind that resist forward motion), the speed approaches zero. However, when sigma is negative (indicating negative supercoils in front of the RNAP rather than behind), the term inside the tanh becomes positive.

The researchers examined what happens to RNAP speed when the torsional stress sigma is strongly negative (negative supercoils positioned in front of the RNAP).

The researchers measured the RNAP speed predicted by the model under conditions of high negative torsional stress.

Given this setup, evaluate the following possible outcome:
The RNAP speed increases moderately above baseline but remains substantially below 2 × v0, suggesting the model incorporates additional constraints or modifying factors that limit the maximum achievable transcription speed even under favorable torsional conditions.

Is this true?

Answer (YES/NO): NO